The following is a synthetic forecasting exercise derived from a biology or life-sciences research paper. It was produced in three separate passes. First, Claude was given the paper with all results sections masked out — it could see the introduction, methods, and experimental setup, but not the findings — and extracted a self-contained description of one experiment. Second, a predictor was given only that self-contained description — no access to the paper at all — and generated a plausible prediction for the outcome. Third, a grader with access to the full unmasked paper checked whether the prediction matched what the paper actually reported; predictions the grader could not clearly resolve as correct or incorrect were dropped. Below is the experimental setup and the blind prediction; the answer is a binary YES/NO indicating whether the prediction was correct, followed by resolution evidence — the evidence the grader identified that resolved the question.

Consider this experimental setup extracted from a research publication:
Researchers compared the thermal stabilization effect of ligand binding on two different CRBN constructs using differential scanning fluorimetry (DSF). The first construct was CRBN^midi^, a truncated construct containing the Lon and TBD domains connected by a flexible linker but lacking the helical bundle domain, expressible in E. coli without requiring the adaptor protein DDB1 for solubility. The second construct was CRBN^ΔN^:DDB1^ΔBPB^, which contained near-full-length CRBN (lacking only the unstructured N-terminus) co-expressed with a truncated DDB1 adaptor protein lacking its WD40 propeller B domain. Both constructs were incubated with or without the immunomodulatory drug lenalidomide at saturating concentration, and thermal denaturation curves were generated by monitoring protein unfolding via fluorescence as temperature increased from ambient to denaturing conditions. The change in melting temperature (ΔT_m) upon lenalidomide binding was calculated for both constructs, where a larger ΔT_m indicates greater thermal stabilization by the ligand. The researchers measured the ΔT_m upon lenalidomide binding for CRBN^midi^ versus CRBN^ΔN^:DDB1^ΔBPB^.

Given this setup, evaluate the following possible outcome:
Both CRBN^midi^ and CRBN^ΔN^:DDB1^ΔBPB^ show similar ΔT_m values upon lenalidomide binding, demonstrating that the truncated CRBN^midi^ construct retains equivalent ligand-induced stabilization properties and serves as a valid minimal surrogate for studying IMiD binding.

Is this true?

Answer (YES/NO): NO